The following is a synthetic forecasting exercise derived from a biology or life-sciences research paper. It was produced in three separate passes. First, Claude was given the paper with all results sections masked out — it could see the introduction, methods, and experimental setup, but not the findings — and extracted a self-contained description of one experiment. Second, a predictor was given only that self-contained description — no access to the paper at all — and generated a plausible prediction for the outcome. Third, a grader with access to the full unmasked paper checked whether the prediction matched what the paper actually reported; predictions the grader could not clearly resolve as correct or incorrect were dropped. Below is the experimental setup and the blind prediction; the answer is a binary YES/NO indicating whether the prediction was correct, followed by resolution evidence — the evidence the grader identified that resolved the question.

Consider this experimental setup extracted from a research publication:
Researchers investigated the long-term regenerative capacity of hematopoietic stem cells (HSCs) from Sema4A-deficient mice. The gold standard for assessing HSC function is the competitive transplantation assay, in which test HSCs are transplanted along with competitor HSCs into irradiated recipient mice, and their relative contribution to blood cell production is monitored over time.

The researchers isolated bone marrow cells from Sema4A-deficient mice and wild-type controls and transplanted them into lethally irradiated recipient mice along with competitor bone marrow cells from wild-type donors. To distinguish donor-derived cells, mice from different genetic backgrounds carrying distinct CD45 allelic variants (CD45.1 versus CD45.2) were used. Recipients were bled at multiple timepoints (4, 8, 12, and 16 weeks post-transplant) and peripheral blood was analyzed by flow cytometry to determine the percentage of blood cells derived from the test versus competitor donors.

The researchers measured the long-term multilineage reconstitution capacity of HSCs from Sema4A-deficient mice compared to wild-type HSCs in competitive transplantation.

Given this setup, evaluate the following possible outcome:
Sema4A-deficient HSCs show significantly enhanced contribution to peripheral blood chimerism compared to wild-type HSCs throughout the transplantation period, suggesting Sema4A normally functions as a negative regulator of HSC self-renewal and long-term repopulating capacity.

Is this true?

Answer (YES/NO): NO